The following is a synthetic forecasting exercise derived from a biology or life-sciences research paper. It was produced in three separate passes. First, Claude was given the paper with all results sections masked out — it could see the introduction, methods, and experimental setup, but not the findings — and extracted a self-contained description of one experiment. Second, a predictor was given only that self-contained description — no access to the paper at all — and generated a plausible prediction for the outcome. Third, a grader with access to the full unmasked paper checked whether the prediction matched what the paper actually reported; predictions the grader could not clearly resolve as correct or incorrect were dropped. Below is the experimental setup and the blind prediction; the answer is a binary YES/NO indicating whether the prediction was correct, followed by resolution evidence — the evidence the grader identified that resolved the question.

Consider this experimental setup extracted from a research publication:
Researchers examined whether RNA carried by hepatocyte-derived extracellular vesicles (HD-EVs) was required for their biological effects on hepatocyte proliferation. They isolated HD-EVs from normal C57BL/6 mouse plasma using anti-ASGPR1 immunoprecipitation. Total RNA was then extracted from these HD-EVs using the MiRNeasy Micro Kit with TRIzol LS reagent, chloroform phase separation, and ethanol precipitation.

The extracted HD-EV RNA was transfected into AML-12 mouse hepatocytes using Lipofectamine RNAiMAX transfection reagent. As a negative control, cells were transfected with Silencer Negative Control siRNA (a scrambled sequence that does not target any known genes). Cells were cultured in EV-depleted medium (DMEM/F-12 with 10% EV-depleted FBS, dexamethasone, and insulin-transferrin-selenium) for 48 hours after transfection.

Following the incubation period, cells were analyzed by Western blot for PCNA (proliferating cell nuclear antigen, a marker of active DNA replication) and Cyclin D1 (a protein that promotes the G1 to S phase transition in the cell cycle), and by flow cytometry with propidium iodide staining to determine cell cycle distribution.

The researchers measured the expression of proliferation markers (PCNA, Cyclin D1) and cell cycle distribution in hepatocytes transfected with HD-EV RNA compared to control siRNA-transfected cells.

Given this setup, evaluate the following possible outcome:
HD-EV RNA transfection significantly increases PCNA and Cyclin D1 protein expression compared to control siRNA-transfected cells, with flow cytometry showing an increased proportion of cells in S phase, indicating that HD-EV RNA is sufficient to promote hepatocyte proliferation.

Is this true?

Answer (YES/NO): NO